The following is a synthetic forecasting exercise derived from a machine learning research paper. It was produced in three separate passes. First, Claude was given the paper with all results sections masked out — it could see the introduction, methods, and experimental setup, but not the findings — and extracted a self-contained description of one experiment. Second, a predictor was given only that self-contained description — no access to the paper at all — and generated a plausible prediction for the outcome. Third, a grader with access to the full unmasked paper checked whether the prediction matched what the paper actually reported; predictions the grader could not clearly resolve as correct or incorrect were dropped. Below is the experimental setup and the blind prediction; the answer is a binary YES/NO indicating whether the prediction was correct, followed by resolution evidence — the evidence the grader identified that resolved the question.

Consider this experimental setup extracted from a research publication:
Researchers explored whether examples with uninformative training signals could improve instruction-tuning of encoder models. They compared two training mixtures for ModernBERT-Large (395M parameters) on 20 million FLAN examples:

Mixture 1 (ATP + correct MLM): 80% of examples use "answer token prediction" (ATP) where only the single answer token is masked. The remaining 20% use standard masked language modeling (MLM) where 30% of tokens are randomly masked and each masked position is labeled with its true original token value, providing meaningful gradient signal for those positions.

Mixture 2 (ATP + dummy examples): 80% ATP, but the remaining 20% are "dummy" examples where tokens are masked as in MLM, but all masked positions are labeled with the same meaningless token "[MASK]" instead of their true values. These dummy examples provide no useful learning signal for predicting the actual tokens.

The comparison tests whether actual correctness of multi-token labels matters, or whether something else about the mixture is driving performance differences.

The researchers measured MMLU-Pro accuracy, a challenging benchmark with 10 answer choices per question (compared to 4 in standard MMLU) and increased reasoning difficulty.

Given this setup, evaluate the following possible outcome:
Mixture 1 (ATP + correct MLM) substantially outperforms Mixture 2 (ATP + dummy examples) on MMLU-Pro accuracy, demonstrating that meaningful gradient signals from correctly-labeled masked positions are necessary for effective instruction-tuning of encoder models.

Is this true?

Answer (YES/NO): NO